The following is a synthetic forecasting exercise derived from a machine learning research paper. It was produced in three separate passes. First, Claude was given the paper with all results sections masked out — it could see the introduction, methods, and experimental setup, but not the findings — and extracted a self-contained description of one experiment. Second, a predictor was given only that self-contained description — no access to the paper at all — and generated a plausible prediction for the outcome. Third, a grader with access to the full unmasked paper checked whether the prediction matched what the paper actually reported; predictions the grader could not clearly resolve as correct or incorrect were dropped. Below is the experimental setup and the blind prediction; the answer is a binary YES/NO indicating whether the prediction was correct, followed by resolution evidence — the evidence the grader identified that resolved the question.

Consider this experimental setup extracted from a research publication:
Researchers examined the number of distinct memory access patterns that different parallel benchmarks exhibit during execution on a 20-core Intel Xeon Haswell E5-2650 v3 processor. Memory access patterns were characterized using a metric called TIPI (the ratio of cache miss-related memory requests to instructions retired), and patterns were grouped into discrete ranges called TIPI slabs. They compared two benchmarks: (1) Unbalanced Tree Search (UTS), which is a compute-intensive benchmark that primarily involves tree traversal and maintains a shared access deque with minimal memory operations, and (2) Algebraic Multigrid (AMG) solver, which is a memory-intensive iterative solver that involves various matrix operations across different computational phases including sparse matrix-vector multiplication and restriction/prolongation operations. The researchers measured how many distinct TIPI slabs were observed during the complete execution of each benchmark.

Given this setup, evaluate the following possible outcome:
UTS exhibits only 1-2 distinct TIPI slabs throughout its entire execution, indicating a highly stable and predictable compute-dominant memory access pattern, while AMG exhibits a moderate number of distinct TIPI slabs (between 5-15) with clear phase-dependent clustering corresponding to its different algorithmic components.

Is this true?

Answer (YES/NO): NO